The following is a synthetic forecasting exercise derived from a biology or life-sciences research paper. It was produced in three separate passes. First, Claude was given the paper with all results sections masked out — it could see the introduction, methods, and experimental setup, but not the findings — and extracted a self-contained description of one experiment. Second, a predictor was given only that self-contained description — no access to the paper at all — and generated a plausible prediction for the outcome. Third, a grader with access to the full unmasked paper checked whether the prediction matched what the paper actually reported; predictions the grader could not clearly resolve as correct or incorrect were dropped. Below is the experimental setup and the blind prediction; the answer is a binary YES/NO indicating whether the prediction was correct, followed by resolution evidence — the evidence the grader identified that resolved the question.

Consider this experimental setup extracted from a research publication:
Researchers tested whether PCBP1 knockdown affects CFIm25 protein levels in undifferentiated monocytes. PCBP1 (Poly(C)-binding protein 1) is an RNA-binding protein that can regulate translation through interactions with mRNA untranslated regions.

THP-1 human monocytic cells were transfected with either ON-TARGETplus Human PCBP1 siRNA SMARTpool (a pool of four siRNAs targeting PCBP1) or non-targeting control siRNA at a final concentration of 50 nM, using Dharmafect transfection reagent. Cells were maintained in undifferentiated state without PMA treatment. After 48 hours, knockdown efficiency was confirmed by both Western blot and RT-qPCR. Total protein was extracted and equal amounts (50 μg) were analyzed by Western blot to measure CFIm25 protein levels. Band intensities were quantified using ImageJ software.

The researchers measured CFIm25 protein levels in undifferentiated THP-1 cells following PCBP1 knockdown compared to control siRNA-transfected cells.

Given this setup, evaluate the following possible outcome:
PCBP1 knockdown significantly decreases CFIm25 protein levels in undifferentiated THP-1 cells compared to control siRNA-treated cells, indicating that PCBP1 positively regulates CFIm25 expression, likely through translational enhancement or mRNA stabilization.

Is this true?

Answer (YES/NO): NO